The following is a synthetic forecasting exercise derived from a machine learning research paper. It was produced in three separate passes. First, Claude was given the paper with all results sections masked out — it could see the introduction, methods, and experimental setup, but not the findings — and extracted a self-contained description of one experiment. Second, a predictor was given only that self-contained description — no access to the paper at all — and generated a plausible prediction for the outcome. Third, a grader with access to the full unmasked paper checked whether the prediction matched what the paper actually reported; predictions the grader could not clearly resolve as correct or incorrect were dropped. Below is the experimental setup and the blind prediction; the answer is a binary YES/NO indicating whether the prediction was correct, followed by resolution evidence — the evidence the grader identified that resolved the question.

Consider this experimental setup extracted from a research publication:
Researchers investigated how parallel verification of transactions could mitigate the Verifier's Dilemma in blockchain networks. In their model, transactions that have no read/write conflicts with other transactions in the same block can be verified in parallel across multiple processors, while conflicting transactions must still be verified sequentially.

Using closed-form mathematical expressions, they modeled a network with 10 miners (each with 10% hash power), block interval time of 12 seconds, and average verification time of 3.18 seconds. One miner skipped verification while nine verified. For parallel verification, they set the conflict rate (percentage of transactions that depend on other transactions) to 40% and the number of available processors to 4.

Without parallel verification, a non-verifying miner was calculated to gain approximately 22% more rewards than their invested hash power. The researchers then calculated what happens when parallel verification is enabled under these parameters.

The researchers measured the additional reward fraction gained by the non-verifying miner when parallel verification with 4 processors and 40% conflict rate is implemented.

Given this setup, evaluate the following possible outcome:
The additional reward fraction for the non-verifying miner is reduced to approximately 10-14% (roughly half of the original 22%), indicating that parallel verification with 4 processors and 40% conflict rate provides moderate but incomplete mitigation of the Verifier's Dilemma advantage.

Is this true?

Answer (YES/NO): YES